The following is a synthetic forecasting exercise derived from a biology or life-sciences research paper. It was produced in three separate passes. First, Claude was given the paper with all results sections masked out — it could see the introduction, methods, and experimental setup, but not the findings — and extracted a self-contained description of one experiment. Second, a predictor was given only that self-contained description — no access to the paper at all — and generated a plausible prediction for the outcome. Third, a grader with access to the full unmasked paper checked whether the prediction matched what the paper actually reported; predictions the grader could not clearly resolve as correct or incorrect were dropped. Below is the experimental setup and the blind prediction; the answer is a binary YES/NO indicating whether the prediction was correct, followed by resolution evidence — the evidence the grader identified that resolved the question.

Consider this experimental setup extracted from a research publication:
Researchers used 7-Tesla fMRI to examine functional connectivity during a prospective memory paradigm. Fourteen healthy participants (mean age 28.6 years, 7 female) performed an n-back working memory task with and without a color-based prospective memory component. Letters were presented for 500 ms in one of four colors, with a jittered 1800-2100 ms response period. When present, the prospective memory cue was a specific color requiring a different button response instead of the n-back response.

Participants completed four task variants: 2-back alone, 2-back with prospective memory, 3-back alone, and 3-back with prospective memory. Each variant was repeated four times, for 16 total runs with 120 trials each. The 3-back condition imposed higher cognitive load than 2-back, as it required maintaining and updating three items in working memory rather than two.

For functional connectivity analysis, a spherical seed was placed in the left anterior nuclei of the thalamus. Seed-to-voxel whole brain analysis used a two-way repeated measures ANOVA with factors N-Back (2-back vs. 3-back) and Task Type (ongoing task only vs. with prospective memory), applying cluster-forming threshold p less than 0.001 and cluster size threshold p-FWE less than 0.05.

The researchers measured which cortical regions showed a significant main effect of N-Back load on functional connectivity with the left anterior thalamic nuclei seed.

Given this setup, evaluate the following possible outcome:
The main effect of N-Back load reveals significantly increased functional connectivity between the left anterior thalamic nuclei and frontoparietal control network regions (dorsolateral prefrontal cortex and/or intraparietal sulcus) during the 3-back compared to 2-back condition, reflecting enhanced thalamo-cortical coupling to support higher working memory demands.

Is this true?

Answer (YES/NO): NO